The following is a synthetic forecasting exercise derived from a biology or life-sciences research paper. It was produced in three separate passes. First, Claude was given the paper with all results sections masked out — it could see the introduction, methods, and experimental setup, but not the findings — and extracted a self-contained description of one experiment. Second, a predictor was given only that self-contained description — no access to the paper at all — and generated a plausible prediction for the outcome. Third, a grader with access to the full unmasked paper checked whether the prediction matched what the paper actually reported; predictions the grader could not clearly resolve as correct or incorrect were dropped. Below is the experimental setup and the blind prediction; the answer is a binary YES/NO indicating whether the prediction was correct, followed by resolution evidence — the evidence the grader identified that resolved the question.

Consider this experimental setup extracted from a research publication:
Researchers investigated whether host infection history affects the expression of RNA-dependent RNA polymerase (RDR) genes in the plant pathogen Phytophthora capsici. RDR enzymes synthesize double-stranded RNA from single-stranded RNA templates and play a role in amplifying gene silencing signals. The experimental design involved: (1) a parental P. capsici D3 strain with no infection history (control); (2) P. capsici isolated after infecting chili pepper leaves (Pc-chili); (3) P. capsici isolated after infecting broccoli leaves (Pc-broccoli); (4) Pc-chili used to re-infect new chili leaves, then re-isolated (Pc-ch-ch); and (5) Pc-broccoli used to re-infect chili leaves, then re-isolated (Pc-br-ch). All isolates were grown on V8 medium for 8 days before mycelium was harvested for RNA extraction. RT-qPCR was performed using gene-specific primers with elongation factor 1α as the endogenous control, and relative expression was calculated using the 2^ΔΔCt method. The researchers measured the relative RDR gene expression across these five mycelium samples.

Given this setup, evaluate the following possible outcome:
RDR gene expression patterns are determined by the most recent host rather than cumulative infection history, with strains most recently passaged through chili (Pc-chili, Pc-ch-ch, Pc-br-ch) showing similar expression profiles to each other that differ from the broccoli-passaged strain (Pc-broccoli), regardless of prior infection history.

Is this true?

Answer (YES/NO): NO